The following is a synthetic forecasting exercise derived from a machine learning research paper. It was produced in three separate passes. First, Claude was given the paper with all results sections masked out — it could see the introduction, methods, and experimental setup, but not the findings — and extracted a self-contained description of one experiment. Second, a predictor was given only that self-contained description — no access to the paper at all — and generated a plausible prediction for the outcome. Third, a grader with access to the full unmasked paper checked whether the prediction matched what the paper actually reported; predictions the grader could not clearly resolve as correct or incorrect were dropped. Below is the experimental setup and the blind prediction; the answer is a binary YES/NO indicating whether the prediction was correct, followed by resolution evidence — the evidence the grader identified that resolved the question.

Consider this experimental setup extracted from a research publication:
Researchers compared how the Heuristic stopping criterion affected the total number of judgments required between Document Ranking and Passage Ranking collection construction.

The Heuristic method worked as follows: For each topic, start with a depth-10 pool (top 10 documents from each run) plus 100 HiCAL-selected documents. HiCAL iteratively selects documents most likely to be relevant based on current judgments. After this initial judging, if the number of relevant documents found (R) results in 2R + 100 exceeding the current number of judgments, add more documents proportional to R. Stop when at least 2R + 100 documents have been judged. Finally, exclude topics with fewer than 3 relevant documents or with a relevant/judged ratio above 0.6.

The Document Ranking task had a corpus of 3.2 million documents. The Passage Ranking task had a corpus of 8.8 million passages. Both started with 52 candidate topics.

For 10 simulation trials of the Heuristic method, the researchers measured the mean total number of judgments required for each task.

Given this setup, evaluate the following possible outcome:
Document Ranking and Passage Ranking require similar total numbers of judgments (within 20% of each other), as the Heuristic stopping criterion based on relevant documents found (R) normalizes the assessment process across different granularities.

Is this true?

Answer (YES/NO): NO